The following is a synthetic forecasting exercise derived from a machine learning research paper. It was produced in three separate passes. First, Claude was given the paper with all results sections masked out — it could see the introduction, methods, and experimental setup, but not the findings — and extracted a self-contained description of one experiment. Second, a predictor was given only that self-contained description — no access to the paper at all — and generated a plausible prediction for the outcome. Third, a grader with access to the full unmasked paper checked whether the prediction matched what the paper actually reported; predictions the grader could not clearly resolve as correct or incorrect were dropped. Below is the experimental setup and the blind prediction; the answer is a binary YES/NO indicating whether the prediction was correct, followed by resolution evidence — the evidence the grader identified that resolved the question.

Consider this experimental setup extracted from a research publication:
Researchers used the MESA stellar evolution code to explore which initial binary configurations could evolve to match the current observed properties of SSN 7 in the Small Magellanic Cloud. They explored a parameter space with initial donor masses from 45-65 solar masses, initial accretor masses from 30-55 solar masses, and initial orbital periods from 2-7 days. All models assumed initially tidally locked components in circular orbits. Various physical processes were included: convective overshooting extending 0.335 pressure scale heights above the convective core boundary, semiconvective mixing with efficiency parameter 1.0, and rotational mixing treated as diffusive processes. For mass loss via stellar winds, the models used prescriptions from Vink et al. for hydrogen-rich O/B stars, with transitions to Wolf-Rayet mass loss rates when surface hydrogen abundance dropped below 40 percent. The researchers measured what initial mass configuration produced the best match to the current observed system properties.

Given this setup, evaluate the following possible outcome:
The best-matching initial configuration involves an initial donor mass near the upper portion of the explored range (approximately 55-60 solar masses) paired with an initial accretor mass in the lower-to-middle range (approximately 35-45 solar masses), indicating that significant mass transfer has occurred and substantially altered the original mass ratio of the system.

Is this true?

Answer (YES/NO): NO